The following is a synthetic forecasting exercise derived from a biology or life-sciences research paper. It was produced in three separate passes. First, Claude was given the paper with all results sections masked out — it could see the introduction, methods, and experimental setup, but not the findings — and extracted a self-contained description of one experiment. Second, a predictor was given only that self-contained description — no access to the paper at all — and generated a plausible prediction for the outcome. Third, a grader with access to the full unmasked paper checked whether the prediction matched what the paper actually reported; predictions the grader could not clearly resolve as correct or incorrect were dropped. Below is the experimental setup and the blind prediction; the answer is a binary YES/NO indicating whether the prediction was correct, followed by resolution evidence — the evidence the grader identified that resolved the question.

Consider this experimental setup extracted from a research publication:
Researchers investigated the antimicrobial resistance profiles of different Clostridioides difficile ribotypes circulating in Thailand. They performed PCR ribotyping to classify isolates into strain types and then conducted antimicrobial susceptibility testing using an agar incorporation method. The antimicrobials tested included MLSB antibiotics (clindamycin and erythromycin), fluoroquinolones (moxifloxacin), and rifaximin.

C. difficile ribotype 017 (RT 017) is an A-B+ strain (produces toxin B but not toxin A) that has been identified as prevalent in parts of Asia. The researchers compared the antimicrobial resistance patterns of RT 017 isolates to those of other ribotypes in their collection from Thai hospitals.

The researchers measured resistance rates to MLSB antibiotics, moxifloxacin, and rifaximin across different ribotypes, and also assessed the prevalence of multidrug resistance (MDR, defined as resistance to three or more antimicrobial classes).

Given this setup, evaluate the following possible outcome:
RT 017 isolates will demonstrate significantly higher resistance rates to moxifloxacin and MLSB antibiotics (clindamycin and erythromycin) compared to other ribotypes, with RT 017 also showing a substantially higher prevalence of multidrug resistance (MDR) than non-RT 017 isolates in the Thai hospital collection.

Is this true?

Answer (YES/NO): YES